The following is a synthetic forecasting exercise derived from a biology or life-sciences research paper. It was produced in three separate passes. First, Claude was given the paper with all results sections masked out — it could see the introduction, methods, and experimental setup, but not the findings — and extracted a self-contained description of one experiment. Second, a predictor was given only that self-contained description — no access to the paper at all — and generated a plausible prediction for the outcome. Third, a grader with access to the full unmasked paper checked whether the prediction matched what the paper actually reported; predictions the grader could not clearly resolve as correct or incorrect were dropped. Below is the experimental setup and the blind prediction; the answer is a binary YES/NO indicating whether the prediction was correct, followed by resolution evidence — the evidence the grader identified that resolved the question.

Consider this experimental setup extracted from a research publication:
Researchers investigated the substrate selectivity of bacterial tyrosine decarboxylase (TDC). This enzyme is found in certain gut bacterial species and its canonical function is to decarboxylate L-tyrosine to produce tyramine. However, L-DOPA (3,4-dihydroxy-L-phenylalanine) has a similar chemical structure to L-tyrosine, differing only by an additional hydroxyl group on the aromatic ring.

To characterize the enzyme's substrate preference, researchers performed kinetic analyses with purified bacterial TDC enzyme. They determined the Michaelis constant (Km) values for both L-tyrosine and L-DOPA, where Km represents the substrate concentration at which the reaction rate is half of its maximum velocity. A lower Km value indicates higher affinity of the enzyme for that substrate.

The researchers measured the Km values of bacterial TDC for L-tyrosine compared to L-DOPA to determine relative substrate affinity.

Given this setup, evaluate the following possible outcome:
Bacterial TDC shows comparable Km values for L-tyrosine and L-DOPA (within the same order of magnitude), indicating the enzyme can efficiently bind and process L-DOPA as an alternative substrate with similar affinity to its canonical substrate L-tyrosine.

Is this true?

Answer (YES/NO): NO